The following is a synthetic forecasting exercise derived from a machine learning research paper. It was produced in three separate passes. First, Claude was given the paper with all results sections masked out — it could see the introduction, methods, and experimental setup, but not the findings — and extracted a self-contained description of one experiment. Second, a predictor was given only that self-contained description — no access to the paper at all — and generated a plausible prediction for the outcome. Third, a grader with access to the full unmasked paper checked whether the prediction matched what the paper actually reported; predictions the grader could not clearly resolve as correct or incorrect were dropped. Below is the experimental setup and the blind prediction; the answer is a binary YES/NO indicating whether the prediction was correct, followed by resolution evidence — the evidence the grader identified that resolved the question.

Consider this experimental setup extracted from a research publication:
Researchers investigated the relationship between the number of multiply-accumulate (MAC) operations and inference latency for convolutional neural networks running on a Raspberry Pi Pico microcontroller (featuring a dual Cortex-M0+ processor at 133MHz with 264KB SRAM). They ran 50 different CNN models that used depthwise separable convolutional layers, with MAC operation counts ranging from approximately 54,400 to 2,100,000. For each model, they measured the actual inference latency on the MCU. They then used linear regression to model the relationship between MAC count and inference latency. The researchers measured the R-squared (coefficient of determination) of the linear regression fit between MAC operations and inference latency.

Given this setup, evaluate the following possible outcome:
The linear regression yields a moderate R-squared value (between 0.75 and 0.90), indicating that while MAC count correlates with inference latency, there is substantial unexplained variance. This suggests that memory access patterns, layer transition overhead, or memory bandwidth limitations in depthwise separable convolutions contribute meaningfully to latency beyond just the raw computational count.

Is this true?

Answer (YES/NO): NO